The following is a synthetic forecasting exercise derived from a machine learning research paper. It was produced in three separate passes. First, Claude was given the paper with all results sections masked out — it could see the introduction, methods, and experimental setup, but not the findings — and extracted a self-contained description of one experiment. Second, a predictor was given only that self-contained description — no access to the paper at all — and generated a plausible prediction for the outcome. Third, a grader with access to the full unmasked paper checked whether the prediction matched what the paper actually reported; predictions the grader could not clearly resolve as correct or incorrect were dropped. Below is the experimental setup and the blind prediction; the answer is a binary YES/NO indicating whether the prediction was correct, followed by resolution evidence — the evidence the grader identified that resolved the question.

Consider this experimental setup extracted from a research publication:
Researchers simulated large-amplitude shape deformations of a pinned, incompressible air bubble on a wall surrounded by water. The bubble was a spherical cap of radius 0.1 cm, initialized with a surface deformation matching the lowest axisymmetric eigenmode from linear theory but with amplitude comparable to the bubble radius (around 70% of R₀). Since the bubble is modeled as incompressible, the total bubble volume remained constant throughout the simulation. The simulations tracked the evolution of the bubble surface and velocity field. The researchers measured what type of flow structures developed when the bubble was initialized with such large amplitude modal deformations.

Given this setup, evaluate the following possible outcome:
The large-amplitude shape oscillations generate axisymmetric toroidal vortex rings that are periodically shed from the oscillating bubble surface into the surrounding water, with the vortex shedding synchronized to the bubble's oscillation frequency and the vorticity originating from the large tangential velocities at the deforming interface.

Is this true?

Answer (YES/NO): NO